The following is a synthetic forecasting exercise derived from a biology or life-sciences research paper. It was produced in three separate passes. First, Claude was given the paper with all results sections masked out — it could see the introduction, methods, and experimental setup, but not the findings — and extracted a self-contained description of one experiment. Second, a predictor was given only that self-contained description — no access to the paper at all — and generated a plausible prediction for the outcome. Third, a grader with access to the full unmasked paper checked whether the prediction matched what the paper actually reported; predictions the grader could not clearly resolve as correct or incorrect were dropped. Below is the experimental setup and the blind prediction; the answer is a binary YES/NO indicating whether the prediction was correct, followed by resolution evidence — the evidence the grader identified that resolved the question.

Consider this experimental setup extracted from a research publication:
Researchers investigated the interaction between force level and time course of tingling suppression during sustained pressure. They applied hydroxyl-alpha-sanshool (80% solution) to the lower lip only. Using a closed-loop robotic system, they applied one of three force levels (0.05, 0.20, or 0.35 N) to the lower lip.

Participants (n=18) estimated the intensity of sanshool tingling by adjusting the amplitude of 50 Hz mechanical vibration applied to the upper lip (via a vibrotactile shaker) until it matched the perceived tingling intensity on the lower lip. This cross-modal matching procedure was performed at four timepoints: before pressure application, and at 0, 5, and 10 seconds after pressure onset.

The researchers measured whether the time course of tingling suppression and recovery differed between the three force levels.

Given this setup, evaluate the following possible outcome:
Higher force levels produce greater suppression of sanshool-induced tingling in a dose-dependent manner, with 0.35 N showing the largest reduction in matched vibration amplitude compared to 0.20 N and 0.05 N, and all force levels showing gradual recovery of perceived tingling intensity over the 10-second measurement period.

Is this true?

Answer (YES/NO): YES